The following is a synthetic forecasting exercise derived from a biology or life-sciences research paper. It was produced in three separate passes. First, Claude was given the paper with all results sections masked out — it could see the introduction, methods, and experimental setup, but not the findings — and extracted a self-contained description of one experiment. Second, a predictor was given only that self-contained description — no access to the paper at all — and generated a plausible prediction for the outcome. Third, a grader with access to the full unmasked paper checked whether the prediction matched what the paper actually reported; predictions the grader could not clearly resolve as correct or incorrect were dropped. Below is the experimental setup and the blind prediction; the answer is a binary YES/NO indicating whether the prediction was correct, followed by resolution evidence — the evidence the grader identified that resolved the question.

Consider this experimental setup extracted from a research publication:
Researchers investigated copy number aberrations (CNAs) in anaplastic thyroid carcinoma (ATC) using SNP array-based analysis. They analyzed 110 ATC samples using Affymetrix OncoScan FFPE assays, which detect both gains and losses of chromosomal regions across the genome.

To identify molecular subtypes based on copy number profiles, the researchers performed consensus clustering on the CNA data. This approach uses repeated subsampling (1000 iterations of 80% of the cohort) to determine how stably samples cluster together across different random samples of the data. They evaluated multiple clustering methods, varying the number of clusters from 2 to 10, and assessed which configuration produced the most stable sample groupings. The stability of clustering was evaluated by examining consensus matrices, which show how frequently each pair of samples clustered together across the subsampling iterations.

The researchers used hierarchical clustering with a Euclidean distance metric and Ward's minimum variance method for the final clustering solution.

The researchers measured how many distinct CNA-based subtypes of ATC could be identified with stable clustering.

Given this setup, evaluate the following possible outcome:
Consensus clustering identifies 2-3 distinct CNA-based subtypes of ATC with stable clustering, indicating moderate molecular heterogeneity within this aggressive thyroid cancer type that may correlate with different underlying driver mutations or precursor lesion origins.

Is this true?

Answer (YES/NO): NO